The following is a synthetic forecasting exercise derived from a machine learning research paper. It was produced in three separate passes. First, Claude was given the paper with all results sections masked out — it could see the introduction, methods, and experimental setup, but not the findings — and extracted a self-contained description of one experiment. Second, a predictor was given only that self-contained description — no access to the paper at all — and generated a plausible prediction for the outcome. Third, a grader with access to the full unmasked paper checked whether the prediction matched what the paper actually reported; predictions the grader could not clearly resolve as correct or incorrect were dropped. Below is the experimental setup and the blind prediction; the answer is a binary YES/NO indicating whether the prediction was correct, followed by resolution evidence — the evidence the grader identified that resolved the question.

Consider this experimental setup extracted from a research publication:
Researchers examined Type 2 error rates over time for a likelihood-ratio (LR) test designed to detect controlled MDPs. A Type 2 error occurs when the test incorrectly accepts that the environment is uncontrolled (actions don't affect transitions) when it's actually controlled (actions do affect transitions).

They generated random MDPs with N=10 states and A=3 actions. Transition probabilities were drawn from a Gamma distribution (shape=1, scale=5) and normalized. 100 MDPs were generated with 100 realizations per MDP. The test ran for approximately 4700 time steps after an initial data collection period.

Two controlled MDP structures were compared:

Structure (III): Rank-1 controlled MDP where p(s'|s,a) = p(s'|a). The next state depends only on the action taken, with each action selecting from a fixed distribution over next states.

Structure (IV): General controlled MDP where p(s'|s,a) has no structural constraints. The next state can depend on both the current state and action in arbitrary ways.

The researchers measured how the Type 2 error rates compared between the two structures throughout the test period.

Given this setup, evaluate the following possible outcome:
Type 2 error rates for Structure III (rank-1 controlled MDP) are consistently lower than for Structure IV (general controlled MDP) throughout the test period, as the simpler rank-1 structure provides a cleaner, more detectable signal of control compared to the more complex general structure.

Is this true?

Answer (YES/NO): NO